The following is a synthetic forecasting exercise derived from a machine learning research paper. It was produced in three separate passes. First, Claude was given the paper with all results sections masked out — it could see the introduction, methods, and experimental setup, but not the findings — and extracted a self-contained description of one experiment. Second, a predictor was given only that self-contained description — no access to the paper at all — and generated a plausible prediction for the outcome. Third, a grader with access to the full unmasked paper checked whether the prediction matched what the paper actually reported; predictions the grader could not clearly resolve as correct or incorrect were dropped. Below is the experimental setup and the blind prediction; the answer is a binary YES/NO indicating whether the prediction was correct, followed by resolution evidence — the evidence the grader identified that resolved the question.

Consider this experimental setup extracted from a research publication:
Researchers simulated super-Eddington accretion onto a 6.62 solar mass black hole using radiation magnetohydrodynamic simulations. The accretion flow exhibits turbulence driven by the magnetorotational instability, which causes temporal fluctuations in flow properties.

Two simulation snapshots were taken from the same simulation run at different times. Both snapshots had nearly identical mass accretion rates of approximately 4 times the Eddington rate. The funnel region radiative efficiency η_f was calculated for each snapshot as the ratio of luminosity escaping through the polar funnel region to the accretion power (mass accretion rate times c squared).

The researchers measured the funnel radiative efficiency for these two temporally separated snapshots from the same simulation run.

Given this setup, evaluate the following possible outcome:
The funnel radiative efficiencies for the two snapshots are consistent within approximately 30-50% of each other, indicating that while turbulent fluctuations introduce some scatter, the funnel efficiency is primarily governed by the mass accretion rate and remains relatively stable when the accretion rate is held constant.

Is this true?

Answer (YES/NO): YES